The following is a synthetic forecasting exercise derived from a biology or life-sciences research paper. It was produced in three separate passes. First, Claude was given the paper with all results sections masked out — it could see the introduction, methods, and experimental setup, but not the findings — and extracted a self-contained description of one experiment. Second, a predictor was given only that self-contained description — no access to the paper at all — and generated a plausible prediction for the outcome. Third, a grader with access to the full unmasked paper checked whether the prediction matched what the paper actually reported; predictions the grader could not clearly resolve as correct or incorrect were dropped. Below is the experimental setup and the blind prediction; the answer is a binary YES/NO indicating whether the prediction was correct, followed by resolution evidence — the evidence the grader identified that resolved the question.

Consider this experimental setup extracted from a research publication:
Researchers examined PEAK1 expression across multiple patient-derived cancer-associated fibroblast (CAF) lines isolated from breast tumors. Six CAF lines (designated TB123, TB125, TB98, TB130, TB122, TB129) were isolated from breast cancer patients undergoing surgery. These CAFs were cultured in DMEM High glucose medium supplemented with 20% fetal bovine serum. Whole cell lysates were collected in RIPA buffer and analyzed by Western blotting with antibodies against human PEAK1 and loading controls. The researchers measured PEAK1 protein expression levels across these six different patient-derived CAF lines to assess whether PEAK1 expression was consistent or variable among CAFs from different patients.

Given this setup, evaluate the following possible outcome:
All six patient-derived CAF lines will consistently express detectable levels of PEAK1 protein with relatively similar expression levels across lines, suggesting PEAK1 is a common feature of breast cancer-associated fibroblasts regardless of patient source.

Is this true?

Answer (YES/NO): NO